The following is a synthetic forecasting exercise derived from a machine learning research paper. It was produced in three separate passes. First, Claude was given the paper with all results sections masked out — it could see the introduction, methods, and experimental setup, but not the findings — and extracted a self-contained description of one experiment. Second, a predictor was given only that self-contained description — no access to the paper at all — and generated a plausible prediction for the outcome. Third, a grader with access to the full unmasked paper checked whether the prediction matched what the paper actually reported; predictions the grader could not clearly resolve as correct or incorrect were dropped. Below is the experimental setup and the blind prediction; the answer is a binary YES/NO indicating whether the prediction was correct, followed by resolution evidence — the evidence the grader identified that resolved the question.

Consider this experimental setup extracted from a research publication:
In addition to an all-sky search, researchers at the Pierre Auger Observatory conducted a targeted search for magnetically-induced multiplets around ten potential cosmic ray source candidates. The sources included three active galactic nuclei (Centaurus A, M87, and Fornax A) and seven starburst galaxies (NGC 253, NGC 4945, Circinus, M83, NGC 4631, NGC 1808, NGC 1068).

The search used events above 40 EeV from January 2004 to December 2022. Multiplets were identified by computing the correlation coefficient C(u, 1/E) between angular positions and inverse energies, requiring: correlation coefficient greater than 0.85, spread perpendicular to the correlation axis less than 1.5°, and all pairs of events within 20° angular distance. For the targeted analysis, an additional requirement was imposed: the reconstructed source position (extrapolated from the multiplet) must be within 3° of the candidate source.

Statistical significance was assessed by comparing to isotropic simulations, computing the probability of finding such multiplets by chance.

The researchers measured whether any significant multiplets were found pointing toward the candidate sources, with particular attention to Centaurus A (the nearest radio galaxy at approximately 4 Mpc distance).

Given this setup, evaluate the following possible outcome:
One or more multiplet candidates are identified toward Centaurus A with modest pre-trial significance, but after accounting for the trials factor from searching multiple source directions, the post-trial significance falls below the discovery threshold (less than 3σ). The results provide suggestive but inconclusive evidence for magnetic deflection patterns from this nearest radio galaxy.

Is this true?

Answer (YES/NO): NO